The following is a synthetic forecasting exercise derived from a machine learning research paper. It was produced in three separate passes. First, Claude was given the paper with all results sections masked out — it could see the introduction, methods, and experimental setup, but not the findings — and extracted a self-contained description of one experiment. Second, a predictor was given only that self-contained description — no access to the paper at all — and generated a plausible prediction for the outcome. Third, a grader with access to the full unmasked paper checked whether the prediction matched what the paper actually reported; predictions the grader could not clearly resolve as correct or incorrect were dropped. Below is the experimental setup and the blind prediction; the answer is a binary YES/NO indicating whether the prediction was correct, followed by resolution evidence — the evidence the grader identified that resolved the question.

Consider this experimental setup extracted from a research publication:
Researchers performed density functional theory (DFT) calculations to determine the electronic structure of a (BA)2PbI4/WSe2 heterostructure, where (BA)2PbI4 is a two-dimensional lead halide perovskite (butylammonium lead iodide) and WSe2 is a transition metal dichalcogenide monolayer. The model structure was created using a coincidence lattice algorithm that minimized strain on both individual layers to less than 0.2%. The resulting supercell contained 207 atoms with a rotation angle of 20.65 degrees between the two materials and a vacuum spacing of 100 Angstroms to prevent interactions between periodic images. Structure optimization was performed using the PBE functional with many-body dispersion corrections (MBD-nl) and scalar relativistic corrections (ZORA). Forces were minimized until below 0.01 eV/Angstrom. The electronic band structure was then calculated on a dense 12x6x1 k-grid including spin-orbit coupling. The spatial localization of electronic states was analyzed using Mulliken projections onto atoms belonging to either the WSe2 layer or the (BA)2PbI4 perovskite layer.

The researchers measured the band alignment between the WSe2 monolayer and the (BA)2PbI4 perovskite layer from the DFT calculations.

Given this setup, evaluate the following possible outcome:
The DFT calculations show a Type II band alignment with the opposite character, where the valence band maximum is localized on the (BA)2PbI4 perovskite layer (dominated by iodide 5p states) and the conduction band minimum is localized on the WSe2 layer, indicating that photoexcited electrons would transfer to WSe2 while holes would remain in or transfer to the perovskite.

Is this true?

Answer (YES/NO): YES